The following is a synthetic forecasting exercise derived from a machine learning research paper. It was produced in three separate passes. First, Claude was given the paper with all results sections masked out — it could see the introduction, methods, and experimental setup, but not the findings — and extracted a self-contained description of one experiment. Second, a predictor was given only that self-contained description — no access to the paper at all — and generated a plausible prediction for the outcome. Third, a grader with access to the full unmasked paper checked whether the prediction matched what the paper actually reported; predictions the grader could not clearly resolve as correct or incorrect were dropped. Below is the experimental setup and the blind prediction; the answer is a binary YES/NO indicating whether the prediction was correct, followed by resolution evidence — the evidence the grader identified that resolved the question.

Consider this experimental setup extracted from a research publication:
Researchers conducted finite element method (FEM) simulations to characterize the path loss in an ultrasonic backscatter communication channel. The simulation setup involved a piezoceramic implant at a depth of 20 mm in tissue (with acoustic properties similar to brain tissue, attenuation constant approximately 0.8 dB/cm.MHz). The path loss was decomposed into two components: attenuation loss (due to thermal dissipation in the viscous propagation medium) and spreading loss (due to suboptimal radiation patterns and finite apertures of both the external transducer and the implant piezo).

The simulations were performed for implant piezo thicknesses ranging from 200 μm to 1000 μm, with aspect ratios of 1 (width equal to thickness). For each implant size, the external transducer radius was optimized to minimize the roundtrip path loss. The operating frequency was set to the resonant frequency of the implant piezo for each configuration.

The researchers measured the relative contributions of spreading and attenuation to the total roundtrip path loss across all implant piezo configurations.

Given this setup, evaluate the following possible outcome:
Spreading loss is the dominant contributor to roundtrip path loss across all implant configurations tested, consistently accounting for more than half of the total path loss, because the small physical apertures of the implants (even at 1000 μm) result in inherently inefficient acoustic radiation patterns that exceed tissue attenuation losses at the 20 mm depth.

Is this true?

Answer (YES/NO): YES